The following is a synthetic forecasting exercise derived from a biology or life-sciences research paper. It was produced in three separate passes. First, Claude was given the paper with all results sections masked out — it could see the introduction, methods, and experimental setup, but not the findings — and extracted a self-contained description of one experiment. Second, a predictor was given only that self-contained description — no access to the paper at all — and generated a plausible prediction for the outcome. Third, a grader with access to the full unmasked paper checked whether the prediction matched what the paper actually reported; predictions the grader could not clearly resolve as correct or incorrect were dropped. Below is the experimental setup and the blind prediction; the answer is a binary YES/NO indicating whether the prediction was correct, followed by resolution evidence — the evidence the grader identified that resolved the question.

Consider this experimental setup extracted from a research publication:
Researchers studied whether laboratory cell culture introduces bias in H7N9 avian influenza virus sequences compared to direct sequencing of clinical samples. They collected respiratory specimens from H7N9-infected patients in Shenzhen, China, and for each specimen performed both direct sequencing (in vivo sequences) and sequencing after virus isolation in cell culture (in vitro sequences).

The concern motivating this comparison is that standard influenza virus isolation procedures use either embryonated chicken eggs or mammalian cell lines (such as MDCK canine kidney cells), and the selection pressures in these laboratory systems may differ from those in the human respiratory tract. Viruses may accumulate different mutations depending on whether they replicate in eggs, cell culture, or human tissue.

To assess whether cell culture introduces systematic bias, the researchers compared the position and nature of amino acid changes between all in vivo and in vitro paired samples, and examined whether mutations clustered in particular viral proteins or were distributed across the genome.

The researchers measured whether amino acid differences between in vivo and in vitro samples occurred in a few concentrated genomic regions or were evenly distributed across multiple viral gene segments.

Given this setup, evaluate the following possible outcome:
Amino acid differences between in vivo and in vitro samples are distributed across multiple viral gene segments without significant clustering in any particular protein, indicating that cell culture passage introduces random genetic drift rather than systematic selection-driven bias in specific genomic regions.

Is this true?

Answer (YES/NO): NO